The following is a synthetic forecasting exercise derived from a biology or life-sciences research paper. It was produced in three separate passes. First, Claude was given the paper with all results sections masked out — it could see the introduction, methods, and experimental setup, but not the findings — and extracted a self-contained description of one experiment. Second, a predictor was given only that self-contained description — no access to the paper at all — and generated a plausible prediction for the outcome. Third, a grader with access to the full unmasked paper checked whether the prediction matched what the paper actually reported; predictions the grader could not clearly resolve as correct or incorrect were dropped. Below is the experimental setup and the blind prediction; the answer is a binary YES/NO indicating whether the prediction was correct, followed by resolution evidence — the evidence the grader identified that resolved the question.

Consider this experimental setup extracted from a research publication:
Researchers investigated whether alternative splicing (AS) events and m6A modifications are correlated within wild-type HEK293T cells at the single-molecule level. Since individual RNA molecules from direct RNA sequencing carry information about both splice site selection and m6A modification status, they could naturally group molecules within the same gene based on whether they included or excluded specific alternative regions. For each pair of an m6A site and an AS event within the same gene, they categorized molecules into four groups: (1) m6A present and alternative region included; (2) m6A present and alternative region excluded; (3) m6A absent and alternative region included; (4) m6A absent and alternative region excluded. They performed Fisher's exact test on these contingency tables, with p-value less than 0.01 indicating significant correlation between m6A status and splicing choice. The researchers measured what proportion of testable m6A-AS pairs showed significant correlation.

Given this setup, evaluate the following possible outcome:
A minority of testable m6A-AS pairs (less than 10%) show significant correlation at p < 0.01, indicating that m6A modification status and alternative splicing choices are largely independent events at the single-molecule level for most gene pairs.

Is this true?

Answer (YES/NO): NO